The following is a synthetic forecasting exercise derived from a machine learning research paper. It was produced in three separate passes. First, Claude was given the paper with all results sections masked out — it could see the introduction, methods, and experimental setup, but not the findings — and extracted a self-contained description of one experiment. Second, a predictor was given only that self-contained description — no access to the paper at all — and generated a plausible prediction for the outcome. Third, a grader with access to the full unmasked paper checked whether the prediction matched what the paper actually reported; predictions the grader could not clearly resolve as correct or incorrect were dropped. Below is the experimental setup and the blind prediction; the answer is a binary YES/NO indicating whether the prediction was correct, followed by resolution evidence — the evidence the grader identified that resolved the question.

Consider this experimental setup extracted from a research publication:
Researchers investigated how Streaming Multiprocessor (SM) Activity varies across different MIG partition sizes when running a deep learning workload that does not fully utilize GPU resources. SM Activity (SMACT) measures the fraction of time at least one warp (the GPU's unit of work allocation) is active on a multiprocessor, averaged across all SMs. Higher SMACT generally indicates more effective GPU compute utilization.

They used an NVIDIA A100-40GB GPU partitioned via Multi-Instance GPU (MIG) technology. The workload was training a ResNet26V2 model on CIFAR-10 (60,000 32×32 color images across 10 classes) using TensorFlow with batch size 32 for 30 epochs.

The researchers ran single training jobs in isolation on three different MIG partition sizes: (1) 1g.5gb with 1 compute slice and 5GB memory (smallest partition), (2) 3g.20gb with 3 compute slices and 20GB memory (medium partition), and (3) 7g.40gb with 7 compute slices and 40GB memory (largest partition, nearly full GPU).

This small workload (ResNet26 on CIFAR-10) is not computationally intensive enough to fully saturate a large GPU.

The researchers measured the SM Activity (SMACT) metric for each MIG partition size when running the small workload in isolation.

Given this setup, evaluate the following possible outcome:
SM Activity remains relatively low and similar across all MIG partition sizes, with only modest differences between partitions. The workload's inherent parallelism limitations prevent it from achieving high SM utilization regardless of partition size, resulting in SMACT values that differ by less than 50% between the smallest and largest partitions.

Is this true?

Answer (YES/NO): NO